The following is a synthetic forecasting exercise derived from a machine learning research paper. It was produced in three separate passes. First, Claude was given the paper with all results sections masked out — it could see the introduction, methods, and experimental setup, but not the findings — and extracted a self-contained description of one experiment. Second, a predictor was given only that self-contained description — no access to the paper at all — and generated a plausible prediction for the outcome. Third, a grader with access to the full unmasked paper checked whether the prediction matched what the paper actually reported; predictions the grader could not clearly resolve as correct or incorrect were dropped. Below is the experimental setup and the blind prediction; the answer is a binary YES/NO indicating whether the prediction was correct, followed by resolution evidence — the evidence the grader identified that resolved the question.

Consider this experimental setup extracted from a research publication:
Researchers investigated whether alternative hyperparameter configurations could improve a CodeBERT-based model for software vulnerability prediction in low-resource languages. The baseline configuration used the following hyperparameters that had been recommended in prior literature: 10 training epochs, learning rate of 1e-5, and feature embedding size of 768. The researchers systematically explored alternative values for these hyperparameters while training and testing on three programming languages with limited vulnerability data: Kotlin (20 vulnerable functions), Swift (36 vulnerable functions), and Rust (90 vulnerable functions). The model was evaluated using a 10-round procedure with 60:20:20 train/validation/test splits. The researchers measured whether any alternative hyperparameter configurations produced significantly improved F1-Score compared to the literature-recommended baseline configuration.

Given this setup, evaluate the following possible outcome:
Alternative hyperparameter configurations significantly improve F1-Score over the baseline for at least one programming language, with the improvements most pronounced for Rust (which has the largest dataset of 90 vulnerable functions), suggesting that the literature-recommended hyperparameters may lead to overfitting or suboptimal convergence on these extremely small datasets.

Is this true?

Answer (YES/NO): NO